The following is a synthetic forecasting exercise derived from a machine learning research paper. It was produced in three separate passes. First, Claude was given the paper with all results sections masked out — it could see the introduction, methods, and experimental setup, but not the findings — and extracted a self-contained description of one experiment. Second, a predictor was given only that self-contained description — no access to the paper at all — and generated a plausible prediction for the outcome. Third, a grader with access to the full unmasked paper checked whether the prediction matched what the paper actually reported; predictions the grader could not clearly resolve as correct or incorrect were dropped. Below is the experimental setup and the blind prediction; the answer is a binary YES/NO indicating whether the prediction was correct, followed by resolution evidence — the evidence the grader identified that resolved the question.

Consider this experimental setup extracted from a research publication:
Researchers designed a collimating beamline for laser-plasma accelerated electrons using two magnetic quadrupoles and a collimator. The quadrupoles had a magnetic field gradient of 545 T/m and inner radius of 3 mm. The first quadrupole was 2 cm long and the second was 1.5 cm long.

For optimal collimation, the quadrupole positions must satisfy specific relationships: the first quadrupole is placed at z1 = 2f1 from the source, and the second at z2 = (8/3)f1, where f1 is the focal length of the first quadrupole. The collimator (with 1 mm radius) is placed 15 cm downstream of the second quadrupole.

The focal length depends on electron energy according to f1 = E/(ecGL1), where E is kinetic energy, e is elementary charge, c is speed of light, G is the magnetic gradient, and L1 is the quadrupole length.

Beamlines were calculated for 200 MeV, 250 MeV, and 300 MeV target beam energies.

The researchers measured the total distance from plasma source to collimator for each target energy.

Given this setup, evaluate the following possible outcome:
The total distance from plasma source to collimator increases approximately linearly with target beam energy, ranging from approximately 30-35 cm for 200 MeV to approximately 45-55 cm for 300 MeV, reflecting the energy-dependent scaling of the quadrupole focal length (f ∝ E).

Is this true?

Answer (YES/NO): NO